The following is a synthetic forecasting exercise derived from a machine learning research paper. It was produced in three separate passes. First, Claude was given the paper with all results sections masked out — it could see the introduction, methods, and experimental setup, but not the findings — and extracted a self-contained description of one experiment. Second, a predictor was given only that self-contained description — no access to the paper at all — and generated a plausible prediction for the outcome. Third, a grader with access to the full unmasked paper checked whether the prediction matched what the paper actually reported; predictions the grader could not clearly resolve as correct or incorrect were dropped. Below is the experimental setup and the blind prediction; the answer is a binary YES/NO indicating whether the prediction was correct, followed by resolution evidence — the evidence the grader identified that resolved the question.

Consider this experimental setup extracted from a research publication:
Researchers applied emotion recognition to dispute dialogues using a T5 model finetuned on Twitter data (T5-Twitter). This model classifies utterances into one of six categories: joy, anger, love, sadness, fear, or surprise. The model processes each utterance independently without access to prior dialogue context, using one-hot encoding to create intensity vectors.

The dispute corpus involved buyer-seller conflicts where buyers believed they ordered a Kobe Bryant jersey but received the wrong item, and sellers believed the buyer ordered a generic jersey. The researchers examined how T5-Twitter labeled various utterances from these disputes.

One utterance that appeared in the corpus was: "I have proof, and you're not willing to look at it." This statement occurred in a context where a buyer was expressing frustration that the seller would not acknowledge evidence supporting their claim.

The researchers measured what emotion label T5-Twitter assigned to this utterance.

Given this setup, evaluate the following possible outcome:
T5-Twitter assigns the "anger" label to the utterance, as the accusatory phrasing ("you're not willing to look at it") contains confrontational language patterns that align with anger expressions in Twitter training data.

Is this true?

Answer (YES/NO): NO